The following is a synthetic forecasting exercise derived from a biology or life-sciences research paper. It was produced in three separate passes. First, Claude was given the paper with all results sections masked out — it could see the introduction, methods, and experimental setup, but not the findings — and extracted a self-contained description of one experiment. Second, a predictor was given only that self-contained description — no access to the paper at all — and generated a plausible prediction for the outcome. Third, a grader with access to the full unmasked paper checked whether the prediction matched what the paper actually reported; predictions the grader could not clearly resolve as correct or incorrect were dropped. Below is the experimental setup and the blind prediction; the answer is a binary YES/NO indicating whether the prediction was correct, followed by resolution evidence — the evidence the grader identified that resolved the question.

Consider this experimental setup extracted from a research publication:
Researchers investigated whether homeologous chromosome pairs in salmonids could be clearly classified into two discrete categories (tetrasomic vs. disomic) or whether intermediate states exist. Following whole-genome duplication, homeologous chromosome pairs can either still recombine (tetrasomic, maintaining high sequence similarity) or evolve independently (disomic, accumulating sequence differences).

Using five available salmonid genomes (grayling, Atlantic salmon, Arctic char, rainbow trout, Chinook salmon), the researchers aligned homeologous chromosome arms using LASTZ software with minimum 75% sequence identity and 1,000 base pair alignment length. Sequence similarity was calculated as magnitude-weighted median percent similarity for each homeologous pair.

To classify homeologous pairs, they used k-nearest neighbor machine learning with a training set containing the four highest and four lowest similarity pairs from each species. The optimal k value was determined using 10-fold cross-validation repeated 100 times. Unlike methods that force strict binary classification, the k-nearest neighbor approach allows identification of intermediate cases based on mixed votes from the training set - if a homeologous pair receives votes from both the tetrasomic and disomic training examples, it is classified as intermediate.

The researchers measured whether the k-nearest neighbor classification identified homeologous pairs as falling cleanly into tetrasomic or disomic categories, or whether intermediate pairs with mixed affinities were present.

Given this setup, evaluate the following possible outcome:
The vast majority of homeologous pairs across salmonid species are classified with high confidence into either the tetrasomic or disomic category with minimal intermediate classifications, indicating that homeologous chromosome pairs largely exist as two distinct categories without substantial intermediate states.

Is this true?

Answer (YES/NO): NO